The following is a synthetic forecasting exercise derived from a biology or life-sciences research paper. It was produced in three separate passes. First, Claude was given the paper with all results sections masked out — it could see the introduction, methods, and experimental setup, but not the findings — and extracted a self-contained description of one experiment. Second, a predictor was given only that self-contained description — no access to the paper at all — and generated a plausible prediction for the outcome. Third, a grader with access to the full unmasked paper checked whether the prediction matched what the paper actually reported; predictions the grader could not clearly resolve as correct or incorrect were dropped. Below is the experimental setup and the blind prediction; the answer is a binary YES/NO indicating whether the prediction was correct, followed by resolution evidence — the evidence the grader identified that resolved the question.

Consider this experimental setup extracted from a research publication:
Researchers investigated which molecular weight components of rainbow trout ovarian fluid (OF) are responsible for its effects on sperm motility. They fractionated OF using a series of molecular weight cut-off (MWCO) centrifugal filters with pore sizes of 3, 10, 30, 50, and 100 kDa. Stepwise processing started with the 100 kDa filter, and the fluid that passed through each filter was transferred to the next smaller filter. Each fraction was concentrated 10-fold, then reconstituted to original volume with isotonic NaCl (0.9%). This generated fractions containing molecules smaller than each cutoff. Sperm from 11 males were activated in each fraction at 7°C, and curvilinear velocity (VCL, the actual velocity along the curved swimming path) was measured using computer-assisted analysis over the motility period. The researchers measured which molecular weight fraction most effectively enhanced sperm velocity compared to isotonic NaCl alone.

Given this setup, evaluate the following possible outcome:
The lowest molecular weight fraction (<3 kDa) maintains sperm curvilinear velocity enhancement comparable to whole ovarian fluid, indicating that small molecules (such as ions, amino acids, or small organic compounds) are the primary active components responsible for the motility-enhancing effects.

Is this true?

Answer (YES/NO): NO